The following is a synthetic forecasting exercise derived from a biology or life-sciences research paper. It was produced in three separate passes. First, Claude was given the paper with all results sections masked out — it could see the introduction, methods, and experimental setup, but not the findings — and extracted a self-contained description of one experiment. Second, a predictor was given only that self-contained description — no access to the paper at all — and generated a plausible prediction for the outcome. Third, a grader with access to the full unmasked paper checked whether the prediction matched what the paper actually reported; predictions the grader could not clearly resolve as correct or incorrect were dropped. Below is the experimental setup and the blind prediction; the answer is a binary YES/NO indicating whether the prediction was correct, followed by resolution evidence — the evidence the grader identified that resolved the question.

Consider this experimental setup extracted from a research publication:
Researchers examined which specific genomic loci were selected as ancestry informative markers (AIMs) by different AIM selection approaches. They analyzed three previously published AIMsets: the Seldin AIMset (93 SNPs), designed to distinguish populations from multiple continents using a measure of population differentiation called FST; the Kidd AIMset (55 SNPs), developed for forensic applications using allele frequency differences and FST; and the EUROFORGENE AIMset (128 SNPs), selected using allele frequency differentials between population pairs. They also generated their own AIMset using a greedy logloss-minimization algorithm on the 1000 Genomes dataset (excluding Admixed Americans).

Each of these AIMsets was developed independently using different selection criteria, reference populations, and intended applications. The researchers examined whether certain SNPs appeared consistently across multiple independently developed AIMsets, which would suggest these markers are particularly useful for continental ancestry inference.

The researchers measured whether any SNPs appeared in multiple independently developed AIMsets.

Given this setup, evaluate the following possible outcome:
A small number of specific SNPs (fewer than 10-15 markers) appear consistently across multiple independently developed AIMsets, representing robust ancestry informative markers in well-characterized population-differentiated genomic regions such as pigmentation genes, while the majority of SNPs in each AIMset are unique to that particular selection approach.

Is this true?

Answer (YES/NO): YES